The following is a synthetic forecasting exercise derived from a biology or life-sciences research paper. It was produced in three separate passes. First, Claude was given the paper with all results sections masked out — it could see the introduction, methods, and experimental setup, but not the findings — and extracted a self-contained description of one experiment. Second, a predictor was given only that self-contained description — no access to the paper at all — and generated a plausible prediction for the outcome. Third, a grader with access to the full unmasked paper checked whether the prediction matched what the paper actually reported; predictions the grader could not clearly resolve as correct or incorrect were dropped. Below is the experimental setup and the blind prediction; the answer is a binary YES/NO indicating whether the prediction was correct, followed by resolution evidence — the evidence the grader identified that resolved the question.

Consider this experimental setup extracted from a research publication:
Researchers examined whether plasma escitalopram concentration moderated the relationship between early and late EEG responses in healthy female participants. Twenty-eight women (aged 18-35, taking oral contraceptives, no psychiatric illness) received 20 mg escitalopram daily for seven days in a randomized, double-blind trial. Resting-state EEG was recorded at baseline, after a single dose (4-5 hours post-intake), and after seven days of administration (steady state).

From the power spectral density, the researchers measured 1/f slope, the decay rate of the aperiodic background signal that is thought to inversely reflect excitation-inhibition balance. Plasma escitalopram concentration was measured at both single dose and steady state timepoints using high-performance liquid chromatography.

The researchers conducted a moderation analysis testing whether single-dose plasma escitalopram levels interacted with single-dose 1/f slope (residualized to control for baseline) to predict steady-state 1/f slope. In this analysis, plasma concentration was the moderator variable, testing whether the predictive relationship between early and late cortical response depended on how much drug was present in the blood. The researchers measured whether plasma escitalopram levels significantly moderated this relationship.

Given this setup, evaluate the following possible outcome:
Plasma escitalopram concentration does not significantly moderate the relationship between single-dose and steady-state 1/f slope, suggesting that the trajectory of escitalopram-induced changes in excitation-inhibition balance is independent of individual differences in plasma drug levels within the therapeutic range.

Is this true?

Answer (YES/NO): NO